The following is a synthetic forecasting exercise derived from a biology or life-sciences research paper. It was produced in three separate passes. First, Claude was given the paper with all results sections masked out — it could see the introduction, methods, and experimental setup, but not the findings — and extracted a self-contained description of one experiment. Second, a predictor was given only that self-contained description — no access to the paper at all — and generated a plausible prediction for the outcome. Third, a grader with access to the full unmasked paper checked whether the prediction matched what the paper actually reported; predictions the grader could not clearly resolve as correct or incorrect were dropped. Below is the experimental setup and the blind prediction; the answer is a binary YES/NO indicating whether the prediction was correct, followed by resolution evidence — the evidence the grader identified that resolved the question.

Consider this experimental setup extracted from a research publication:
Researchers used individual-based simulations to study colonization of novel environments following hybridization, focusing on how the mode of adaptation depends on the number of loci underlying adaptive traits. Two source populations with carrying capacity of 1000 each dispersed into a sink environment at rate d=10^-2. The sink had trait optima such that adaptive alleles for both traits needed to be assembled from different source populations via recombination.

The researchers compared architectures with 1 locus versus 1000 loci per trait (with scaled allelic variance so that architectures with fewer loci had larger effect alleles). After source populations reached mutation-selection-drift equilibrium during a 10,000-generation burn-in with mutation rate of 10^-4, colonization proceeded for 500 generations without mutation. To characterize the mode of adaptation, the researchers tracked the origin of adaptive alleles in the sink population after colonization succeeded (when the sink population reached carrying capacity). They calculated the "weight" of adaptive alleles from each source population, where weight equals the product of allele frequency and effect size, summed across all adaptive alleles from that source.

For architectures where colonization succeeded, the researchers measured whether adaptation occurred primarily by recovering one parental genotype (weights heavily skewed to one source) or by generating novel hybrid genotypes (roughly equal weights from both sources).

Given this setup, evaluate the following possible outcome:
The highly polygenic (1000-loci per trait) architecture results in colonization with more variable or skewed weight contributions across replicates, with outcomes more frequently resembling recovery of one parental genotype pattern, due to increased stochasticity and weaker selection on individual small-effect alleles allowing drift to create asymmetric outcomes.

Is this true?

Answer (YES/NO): NO